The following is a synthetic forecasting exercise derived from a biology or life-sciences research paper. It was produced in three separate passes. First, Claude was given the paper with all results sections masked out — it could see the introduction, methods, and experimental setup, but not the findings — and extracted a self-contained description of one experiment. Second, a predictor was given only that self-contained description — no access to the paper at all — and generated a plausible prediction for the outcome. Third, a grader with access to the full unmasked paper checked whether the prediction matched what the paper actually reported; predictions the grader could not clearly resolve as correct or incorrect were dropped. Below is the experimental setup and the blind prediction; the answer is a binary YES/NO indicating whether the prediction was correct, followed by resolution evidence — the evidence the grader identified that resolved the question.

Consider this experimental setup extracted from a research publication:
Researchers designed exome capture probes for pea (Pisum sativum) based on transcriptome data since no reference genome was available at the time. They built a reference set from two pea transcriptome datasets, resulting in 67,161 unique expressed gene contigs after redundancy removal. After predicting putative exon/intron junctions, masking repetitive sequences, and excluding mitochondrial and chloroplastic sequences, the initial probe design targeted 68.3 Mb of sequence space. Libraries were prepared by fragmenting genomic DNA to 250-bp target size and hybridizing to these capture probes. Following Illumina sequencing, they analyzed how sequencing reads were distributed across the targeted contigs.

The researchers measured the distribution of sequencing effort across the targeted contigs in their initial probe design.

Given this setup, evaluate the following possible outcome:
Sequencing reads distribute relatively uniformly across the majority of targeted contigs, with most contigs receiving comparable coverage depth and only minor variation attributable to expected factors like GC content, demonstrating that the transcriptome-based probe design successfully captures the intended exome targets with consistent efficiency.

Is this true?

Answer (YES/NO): NO